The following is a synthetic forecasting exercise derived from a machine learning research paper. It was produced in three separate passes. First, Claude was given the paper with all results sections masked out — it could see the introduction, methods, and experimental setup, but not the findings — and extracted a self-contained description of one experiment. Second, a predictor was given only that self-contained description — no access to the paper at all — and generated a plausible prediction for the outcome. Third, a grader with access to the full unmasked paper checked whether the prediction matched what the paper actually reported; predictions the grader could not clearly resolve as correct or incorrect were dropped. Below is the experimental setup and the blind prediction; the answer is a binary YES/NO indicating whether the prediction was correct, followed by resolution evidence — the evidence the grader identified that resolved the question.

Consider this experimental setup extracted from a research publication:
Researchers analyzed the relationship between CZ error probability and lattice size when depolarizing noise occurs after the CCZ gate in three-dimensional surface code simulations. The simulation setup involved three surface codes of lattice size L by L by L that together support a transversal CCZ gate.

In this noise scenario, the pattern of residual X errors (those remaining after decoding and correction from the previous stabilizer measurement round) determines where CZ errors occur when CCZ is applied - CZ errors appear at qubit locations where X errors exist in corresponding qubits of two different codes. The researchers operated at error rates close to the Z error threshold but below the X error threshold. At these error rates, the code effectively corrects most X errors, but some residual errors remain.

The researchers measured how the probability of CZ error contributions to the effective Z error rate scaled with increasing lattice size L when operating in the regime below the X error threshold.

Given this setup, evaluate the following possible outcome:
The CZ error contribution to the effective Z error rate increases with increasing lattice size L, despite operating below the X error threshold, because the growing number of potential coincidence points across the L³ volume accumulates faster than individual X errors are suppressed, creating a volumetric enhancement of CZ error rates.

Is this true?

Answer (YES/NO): NO